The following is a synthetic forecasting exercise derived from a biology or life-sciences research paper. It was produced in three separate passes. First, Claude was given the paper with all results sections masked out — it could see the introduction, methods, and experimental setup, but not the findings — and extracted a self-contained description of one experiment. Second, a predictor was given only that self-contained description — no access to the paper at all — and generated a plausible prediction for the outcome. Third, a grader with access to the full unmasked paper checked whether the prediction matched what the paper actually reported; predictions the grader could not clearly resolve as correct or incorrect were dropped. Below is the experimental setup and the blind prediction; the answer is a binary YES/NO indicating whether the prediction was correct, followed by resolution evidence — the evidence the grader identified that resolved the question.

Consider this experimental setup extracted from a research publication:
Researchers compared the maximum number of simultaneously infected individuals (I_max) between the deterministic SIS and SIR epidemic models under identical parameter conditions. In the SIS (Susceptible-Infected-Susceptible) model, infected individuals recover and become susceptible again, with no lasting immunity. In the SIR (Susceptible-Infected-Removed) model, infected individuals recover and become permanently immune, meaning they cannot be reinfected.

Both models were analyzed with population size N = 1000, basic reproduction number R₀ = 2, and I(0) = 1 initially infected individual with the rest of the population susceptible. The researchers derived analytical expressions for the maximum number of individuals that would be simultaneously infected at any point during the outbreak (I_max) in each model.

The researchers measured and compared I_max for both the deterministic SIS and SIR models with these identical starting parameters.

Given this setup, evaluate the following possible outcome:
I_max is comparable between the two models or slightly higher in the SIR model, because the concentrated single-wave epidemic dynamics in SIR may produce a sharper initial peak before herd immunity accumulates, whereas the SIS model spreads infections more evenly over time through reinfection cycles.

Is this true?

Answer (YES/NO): NO